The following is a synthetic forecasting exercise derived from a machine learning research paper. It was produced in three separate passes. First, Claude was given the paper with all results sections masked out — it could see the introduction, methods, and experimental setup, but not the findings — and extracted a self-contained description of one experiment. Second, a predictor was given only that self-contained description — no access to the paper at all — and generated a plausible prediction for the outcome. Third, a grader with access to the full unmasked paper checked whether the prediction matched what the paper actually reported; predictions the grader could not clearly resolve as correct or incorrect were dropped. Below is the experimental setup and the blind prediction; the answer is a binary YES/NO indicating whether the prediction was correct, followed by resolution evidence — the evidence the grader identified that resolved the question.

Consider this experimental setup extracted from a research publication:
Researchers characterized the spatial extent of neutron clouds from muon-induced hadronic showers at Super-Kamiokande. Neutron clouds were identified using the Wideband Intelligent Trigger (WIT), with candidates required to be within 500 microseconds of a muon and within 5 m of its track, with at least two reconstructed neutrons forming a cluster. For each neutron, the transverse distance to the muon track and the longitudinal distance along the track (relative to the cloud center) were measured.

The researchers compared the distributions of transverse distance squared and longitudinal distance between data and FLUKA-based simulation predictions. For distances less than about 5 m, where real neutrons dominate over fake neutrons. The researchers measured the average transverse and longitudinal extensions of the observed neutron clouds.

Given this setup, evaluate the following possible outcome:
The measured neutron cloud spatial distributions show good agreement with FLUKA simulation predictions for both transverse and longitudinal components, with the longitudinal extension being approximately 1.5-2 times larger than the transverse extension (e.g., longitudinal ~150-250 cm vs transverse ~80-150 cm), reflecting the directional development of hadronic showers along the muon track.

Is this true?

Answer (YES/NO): NO